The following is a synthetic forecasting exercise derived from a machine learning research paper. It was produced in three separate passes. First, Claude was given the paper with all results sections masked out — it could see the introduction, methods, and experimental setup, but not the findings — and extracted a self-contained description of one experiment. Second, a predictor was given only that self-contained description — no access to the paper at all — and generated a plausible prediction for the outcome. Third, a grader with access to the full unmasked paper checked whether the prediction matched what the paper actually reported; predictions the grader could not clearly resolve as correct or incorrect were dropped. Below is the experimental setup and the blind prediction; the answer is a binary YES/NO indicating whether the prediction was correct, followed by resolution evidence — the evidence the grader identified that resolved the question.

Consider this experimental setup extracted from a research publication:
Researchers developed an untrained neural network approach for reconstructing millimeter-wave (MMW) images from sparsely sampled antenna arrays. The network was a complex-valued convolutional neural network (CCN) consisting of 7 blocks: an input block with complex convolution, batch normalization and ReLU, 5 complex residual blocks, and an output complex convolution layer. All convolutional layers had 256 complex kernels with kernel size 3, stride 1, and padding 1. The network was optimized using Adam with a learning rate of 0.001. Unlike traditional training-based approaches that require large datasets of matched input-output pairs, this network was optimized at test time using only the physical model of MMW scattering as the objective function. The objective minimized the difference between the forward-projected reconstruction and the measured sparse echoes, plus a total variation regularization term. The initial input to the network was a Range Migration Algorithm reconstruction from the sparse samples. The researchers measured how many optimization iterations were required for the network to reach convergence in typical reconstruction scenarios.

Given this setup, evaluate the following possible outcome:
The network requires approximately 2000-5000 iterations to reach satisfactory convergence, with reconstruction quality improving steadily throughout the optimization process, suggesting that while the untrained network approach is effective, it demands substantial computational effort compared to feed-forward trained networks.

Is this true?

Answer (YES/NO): NO